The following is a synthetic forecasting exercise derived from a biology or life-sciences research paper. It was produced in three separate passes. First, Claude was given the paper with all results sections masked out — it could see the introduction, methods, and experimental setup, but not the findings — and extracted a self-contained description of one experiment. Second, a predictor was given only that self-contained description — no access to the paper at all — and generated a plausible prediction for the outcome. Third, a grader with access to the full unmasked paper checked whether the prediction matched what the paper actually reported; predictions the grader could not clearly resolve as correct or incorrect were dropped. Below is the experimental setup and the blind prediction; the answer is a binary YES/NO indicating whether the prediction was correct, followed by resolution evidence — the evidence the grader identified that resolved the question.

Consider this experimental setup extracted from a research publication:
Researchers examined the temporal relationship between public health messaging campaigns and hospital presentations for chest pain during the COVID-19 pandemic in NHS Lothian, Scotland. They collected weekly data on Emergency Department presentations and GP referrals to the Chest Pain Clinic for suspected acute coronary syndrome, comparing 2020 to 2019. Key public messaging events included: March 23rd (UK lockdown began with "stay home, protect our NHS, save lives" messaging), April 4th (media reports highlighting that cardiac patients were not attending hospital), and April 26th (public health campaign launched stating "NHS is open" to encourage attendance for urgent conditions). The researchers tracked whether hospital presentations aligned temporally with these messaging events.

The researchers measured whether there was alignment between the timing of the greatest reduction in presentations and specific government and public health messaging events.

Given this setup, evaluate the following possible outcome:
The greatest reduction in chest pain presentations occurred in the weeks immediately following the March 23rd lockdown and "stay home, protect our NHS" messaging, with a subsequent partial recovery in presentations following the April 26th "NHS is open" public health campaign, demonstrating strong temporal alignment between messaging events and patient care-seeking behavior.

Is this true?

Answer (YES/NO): YES